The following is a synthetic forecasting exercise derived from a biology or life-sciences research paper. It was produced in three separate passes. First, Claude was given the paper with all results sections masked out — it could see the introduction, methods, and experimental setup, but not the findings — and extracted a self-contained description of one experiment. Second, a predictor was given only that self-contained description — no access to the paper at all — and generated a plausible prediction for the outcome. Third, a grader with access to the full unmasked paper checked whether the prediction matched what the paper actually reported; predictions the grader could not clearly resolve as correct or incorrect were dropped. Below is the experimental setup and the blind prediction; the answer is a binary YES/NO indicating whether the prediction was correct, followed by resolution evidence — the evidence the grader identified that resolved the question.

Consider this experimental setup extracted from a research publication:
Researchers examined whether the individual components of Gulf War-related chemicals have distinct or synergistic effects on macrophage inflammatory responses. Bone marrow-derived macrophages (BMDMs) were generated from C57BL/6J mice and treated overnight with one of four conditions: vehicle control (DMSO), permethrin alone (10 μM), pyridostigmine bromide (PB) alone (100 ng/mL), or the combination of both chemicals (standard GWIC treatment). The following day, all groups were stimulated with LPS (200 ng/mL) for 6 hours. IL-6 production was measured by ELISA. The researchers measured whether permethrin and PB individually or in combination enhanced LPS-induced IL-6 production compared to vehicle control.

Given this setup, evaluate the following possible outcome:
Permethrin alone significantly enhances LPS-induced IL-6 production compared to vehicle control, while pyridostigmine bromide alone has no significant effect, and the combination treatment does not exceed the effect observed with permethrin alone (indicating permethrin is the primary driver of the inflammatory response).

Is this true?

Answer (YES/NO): NO